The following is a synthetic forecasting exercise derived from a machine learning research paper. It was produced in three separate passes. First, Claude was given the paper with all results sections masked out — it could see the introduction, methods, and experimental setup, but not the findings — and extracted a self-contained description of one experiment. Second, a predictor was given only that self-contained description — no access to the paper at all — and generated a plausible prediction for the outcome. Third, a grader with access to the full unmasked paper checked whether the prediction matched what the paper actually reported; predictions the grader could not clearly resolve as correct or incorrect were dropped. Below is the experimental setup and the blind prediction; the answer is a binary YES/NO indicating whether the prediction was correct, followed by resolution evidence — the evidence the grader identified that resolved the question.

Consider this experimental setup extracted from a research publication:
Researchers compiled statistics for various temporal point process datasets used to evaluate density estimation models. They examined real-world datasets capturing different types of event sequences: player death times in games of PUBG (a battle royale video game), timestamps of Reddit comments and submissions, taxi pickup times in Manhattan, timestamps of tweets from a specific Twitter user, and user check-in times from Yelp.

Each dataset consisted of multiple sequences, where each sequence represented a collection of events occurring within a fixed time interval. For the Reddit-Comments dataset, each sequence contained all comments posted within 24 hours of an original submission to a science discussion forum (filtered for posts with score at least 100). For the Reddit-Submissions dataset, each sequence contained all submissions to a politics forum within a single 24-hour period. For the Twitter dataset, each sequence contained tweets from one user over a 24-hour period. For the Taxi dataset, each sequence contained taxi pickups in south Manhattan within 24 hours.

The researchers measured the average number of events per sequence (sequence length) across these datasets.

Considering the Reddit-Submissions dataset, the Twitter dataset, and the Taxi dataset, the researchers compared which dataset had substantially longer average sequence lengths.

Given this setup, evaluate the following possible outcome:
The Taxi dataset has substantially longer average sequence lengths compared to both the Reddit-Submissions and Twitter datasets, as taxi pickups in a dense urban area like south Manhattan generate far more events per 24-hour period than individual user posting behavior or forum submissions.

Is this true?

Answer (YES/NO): NO